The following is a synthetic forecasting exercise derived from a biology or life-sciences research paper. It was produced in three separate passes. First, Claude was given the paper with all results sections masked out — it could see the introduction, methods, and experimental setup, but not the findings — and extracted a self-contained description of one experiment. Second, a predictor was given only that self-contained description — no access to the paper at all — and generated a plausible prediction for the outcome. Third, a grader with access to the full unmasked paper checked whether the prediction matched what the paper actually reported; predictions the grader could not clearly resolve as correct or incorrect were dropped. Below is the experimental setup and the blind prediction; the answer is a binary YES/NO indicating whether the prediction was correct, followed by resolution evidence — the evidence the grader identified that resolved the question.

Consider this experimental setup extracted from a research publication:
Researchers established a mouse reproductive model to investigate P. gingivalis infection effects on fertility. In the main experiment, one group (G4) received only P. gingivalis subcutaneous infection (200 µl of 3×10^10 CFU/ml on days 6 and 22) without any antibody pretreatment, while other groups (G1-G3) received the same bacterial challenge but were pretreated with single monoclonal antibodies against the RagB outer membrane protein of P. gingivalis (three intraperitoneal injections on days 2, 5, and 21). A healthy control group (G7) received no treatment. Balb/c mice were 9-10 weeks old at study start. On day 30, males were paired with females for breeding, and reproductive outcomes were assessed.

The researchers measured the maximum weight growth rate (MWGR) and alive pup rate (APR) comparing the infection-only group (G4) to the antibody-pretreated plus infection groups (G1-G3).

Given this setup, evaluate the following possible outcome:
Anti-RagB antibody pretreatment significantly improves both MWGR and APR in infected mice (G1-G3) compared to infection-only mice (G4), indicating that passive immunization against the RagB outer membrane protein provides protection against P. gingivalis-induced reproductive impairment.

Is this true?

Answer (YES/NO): NO